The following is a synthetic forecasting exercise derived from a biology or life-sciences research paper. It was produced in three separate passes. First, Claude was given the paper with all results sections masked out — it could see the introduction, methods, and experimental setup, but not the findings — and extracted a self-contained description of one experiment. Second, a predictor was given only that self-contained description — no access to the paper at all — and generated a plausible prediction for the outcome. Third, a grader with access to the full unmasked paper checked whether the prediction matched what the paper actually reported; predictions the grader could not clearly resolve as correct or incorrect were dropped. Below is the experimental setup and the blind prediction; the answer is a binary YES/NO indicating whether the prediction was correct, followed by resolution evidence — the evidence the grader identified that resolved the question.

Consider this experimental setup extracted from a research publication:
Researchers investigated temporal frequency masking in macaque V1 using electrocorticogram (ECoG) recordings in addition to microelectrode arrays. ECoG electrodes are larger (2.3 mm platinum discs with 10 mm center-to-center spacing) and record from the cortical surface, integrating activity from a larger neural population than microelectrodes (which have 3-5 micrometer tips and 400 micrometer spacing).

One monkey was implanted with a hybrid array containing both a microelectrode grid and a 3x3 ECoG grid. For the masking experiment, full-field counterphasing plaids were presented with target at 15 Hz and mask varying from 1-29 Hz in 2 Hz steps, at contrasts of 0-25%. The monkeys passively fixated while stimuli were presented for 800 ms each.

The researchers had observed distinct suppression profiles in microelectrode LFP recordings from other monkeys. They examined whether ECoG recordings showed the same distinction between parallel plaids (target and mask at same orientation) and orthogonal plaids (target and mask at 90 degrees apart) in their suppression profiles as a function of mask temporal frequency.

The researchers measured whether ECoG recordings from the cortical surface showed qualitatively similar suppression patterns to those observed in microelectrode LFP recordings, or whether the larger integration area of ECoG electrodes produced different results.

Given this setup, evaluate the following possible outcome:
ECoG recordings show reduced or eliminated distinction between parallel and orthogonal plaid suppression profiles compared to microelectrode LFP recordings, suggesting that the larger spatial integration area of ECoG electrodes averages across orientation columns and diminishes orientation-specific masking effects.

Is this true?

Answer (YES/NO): NO